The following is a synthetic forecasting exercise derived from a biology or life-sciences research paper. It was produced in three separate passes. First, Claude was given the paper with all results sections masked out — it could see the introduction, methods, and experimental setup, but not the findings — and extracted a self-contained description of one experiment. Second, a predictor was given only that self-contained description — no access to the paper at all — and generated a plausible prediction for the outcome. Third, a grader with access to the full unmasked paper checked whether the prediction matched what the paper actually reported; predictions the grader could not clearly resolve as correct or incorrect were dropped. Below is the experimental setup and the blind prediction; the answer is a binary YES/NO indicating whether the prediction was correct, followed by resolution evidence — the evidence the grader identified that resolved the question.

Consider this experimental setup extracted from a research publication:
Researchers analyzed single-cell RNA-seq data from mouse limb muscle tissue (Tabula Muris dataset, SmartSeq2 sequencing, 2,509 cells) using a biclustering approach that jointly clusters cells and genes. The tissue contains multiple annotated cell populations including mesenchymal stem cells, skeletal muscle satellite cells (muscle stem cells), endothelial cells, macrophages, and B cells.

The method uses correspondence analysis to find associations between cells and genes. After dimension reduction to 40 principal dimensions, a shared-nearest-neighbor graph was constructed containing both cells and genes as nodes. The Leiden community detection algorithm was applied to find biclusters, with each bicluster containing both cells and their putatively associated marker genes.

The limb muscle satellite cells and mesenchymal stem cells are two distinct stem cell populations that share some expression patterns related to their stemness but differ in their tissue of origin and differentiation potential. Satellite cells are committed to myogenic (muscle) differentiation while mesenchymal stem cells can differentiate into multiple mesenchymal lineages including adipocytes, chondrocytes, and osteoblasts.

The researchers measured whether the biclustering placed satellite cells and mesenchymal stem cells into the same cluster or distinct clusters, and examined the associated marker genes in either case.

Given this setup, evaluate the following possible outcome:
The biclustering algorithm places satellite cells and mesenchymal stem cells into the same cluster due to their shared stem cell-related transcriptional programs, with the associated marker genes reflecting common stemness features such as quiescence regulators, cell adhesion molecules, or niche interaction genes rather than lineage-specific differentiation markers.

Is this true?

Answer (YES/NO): NO